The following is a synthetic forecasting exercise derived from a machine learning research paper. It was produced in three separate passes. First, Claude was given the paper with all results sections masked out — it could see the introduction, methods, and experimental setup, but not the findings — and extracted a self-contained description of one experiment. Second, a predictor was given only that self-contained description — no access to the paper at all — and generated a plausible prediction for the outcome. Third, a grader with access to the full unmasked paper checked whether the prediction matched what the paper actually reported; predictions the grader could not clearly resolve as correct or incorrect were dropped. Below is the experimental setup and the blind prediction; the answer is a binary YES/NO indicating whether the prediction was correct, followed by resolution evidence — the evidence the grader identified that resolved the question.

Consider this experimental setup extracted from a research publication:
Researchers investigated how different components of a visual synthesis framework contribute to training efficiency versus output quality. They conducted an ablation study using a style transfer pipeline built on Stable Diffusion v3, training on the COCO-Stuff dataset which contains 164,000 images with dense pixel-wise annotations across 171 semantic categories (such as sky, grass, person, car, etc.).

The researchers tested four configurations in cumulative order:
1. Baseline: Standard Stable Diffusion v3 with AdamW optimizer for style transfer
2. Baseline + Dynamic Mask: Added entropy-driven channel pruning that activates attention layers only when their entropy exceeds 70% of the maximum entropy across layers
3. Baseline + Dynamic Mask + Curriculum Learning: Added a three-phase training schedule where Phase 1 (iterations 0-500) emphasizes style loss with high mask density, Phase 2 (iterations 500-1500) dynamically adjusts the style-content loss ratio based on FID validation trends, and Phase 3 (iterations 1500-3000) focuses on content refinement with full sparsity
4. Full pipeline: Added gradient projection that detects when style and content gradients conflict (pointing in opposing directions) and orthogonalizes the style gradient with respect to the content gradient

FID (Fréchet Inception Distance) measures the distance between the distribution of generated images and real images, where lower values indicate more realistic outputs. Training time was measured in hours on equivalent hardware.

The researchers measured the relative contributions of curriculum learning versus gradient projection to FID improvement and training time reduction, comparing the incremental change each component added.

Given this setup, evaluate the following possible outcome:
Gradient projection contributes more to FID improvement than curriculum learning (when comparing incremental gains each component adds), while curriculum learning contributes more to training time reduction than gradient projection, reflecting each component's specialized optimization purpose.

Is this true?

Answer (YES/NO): NO